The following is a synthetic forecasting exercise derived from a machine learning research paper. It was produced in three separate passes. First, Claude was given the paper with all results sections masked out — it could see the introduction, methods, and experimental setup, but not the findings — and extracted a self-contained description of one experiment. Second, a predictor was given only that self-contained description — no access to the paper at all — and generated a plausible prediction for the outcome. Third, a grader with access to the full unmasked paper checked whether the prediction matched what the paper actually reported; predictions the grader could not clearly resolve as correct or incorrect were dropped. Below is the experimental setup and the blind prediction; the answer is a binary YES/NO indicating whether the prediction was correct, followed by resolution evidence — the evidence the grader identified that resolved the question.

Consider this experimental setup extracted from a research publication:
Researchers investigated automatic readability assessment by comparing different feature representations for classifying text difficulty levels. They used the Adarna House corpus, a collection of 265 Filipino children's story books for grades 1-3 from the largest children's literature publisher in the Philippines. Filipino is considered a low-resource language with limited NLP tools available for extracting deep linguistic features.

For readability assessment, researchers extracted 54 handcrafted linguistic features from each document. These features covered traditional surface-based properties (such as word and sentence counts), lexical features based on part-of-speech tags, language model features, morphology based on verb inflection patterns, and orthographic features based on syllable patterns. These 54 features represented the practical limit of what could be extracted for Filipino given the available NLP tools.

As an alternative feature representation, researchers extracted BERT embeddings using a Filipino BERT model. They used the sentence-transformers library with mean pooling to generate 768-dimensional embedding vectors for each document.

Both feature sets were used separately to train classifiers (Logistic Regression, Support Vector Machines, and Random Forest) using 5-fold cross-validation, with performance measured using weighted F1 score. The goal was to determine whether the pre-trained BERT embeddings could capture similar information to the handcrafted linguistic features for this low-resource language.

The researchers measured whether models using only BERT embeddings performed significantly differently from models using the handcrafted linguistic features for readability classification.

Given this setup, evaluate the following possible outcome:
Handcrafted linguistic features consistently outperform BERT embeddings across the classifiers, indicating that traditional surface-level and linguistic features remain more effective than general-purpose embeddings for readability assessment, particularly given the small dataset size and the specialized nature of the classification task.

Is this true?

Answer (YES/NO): NO